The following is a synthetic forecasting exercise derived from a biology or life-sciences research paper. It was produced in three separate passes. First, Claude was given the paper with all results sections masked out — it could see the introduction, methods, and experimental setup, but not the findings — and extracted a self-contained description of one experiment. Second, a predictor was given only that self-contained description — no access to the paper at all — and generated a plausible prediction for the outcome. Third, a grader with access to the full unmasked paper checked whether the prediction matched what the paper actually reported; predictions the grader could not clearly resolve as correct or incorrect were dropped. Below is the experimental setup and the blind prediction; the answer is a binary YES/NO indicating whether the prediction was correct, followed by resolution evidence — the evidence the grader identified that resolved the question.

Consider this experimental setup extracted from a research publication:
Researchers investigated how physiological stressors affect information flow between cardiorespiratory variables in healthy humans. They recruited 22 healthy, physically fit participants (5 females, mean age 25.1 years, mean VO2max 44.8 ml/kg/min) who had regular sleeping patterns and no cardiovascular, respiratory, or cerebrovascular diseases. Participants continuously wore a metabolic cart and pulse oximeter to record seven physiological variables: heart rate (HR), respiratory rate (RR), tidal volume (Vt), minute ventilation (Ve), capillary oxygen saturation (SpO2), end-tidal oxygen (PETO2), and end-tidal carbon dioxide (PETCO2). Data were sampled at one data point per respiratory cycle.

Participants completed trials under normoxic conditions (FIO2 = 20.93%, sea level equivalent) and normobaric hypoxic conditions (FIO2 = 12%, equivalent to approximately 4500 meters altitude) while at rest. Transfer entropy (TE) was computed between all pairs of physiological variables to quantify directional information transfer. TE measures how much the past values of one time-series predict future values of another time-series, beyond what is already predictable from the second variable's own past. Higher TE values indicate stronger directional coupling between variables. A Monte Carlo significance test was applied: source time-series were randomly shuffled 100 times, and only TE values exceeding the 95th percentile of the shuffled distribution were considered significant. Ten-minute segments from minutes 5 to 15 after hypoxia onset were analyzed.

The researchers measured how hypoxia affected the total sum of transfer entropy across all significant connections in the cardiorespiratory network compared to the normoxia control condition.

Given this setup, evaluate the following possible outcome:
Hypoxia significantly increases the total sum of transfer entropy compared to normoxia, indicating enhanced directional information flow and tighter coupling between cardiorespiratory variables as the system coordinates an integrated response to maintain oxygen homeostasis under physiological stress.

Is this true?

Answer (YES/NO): NO